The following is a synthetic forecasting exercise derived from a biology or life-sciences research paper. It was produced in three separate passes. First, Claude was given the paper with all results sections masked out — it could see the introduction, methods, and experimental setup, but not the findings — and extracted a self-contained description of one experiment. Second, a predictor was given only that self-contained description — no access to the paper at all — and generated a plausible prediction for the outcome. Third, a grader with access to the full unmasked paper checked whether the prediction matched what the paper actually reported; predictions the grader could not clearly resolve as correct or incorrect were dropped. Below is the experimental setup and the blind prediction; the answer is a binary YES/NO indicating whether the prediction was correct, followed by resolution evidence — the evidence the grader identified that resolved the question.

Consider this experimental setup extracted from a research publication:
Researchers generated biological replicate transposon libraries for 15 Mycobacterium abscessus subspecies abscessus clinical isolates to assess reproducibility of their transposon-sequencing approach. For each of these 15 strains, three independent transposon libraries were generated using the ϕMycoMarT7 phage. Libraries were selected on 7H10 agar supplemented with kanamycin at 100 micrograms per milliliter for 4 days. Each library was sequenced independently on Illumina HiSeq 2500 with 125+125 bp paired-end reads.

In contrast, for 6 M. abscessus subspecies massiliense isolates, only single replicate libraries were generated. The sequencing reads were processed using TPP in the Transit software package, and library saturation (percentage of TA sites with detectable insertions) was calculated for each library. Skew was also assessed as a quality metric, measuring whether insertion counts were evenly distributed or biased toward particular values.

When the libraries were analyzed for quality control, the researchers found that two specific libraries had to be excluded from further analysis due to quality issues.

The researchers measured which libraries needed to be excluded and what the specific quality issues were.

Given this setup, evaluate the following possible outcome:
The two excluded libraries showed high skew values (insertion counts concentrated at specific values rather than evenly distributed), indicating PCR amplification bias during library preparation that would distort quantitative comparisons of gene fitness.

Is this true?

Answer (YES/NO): NO